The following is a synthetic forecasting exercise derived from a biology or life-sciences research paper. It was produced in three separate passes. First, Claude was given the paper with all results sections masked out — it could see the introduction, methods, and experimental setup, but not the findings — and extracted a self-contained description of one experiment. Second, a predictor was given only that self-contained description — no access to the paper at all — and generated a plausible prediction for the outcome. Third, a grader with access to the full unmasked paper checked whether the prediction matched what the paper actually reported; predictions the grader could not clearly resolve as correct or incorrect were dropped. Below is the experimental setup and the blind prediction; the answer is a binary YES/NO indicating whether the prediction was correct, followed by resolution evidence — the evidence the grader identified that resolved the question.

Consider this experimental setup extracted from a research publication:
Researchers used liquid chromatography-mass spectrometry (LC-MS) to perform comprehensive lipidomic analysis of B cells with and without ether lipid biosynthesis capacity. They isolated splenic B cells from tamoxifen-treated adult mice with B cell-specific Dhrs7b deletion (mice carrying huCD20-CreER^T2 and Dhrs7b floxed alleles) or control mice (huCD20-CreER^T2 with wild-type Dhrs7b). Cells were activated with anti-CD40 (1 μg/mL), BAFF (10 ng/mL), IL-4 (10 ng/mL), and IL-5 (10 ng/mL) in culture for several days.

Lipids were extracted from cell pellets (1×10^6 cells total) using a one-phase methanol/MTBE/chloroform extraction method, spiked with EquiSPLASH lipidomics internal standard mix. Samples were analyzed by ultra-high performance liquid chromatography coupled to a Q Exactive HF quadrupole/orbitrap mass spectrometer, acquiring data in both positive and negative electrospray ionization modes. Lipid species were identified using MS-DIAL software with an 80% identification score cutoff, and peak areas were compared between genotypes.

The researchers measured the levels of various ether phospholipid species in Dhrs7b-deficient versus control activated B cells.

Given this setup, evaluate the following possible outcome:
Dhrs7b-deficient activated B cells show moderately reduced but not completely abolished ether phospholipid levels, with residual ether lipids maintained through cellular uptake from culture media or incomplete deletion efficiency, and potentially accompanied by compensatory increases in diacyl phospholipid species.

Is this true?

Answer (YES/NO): NO